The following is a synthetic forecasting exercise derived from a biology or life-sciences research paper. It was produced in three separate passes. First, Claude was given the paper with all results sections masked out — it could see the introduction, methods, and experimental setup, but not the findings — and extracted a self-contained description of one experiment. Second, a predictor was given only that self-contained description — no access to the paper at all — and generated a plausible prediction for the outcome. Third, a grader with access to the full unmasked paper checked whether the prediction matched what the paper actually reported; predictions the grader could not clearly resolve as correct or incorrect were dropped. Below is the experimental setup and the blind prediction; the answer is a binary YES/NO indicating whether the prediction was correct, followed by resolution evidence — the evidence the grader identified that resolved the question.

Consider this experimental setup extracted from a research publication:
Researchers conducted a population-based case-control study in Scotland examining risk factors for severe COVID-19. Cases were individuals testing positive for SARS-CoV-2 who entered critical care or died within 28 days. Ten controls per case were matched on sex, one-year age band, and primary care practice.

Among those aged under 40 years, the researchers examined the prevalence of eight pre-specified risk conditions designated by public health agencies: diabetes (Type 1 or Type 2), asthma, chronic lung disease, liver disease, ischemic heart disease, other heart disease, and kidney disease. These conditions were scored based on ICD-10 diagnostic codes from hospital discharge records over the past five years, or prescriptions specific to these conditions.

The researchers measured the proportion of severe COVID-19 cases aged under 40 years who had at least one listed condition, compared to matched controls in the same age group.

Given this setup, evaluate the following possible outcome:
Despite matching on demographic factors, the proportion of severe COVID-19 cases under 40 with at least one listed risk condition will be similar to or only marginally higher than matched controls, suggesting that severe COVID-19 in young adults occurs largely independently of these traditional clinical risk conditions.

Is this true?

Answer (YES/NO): NO